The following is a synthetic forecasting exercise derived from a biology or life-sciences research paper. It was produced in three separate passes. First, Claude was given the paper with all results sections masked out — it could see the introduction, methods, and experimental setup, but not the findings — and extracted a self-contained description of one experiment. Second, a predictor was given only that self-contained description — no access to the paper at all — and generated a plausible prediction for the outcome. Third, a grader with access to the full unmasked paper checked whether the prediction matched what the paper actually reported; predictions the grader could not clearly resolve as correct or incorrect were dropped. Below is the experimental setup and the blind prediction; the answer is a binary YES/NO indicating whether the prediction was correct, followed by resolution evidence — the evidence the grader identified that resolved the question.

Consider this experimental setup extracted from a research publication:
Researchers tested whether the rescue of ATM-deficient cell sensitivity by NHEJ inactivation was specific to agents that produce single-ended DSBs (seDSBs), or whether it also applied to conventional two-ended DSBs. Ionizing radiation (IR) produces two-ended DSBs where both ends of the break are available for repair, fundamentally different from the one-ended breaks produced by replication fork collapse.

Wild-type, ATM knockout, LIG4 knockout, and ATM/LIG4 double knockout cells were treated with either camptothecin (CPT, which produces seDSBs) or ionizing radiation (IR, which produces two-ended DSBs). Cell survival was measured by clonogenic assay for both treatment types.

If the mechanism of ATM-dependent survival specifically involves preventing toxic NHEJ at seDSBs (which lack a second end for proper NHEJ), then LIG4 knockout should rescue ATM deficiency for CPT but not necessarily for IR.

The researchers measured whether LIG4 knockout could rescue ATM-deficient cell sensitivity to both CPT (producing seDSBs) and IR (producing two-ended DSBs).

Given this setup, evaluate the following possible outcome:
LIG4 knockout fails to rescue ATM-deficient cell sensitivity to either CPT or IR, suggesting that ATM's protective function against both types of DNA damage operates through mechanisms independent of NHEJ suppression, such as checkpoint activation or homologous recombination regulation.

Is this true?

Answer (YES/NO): NO